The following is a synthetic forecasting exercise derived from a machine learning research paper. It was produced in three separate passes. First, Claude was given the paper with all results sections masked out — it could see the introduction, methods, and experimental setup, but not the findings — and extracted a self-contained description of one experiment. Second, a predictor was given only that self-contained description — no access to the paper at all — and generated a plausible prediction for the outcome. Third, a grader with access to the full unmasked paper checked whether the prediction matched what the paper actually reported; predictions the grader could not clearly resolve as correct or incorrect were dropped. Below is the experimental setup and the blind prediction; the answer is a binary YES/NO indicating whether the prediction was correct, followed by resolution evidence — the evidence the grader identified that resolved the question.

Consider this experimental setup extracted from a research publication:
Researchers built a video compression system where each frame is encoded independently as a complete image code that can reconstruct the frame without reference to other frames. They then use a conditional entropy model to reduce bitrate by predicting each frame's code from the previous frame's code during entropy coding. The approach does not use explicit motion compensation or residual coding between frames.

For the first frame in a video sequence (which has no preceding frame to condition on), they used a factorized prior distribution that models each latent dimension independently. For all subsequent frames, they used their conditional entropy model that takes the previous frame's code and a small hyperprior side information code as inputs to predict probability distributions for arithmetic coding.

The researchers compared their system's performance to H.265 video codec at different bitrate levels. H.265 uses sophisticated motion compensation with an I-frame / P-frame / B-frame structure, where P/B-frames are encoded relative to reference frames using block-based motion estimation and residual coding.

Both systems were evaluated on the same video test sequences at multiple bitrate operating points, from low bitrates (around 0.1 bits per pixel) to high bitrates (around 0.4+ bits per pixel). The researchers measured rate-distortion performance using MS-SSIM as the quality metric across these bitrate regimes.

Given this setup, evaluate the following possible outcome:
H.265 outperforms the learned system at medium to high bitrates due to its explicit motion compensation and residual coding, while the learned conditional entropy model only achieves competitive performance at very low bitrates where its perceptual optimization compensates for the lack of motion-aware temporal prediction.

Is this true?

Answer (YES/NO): NO